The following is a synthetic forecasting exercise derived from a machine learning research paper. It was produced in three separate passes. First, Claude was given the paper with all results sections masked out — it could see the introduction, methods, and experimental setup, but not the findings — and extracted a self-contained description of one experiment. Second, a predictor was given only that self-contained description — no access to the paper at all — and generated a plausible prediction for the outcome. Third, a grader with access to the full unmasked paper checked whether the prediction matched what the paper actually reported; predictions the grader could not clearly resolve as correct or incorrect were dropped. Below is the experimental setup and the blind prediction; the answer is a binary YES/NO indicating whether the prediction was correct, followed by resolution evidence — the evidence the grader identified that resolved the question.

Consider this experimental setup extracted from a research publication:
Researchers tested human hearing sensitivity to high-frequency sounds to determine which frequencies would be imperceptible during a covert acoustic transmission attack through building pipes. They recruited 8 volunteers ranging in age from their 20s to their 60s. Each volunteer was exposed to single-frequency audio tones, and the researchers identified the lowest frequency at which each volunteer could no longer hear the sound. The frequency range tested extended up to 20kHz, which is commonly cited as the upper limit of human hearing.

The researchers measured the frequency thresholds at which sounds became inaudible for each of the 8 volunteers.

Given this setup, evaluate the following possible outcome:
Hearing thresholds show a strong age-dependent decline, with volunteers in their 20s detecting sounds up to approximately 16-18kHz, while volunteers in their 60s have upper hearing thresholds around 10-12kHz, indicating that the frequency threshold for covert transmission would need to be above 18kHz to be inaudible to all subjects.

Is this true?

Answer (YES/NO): NO